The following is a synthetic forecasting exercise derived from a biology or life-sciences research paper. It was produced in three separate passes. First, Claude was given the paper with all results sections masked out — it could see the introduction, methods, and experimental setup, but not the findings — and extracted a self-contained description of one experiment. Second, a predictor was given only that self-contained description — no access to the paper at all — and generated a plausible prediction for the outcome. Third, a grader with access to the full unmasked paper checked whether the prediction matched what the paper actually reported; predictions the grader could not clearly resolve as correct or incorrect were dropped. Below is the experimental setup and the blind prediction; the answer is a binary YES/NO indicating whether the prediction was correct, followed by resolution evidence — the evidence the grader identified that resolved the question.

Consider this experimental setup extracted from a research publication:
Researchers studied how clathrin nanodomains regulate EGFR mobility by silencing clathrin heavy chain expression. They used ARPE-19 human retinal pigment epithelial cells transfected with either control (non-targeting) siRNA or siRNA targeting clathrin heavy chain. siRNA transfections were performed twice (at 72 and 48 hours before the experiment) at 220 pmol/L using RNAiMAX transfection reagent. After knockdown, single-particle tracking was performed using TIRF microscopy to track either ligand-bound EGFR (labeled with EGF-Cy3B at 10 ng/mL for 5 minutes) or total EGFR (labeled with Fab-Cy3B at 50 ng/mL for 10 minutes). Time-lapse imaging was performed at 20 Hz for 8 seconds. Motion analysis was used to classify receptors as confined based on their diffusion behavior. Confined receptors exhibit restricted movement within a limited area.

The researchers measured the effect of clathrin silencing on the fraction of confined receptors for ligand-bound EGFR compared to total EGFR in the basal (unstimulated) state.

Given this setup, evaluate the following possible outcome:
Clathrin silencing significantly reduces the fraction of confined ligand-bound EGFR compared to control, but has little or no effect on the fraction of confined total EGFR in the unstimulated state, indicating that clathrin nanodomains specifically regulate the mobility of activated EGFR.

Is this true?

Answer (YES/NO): YES